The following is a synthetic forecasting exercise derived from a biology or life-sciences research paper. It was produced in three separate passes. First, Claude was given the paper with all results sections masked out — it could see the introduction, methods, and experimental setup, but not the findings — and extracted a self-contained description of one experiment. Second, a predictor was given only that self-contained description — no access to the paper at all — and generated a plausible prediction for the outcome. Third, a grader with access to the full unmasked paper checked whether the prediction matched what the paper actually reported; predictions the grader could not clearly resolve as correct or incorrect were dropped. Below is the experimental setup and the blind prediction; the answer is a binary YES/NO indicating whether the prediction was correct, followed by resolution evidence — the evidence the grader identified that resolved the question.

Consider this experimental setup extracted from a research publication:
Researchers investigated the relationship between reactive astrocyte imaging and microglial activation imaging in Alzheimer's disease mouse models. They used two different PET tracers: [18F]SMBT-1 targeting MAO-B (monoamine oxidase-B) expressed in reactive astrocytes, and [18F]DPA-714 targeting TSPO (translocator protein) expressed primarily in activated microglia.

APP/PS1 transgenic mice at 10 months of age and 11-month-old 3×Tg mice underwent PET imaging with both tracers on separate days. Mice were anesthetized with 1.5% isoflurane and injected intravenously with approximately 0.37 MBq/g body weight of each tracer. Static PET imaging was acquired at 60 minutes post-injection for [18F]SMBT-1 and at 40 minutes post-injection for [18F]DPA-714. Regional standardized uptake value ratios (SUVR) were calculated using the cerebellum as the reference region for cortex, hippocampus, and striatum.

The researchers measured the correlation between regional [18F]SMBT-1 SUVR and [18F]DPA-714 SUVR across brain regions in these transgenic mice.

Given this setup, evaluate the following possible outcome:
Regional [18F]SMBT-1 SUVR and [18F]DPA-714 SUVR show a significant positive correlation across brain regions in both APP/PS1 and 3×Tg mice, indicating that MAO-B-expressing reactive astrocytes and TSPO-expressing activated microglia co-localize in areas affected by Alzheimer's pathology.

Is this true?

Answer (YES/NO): NO